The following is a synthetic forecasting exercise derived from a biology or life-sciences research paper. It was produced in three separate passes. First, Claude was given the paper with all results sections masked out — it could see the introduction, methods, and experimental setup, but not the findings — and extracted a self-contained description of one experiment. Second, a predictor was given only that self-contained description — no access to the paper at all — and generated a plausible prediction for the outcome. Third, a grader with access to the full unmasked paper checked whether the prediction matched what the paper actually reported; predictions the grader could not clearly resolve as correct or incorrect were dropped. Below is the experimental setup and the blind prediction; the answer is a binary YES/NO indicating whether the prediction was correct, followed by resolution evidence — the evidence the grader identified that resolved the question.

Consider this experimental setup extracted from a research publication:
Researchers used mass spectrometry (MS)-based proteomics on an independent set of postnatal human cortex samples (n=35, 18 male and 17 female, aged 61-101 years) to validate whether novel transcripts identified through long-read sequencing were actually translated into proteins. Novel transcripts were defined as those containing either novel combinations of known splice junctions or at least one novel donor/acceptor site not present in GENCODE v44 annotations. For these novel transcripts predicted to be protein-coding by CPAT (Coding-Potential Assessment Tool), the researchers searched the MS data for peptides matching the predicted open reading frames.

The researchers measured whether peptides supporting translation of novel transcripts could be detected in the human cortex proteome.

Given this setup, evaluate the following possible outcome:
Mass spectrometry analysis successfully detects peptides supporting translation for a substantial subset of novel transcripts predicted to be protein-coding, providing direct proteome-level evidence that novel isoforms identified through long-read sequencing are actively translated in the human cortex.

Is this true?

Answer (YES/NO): YES